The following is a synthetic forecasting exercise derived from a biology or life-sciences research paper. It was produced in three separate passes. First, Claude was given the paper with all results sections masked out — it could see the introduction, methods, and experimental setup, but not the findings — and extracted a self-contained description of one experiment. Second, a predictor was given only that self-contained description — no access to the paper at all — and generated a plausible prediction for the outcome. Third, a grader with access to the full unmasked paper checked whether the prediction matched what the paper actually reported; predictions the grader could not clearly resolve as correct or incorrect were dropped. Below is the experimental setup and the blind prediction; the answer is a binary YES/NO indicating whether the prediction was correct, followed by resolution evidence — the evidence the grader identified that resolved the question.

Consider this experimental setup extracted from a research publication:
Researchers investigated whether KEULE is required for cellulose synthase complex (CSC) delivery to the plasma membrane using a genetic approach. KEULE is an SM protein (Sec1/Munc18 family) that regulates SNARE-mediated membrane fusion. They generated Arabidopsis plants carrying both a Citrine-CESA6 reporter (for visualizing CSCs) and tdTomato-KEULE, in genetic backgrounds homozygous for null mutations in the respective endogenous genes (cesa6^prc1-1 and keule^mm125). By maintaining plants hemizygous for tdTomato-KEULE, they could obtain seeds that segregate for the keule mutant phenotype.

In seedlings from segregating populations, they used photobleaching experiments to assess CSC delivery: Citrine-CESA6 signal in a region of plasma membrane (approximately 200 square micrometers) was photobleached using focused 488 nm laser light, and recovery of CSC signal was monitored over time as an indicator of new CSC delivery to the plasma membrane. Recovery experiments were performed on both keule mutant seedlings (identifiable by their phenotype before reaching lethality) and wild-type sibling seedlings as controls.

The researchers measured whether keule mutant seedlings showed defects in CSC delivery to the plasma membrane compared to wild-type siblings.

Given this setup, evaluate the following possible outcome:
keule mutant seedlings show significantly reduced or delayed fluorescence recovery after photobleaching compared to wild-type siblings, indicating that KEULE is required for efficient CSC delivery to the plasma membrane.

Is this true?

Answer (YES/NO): YES